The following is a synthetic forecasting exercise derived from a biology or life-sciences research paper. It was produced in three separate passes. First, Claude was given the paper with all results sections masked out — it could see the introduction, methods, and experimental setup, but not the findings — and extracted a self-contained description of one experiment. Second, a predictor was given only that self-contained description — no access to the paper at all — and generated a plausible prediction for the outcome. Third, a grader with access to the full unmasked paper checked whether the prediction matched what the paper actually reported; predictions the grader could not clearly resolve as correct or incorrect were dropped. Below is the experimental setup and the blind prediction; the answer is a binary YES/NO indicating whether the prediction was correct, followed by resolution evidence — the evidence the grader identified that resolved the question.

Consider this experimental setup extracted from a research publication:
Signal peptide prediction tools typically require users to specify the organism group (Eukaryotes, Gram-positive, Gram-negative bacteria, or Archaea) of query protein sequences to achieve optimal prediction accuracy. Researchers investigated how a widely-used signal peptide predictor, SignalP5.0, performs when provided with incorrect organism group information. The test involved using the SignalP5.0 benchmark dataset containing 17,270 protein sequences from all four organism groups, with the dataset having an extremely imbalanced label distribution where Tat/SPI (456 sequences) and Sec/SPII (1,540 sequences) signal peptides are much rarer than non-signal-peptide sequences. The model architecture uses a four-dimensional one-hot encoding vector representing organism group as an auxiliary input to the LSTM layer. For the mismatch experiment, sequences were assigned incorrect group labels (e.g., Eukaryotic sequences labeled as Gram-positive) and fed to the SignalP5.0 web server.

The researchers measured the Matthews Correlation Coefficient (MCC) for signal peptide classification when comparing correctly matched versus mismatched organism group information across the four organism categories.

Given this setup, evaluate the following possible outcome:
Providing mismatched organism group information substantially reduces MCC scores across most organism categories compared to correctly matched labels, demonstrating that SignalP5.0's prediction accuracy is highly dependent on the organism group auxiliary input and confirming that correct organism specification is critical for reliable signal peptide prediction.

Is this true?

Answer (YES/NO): YES